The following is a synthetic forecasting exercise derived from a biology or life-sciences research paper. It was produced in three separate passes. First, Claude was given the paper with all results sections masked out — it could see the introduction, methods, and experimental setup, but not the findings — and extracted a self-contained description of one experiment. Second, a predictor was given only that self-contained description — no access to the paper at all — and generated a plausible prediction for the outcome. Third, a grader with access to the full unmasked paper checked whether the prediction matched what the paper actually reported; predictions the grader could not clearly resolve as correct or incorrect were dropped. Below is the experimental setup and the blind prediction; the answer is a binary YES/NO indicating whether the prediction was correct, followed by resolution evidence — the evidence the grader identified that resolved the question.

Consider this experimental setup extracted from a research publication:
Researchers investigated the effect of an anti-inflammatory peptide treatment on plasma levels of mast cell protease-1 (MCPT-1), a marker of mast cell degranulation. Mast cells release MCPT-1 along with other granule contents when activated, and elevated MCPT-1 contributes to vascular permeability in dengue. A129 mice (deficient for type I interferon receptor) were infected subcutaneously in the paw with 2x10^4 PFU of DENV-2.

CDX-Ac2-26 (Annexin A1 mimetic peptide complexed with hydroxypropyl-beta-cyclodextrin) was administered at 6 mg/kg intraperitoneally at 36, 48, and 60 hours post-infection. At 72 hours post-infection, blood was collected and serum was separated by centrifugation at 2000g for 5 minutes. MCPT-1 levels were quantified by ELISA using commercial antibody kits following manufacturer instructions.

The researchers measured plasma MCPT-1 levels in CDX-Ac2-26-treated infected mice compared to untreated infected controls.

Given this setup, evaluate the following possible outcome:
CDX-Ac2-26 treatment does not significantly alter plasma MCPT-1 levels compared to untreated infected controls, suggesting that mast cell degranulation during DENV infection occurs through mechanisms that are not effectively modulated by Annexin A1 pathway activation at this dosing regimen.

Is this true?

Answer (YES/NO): NO